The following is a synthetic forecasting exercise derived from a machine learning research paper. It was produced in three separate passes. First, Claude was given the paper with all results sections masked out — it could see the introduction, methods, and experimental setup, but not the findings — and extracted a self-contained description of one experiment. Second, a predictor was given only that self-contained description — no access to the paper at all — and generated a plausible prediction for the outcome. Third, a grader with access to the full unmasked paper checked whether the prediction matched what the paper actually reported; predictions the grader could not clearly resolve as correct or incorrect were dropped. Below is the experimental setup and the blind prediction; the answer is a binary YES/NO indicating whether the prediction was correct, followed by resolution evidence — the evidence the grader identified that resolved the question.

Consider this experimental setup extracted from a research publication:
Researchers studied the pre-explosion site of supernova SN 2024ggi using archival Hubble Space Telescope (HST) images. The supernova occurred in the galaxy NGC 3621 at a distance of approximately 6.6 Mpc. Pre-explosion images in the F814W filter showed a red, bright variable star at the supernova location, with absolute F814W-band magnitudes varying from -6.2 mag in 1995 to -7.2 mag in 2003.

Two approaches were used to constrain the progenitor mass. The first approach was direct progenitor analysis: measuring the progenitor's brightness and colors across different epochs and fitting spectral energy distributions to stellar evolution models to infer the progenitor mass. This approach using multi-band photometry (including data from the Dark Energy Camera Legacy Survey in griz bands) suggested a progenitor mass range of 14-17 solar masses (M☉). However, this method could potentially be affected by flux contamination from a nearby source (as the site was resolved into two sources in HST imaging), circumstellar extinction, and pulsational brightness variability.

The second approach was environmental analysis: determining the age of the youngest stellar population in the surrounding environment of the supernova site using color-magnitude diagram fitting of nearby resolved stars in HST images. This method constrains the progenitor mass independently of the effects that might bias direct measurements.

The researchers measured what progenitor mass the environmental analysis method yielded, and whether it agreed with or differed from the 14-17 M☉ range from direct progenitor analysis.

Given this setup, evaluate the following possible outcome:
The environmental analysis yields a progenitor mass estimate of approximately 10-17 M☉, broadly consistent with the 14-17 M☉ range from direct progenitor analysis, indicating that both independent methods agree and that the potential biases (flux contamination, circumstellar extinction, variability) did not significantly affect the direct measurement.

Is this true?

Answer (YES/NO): NO